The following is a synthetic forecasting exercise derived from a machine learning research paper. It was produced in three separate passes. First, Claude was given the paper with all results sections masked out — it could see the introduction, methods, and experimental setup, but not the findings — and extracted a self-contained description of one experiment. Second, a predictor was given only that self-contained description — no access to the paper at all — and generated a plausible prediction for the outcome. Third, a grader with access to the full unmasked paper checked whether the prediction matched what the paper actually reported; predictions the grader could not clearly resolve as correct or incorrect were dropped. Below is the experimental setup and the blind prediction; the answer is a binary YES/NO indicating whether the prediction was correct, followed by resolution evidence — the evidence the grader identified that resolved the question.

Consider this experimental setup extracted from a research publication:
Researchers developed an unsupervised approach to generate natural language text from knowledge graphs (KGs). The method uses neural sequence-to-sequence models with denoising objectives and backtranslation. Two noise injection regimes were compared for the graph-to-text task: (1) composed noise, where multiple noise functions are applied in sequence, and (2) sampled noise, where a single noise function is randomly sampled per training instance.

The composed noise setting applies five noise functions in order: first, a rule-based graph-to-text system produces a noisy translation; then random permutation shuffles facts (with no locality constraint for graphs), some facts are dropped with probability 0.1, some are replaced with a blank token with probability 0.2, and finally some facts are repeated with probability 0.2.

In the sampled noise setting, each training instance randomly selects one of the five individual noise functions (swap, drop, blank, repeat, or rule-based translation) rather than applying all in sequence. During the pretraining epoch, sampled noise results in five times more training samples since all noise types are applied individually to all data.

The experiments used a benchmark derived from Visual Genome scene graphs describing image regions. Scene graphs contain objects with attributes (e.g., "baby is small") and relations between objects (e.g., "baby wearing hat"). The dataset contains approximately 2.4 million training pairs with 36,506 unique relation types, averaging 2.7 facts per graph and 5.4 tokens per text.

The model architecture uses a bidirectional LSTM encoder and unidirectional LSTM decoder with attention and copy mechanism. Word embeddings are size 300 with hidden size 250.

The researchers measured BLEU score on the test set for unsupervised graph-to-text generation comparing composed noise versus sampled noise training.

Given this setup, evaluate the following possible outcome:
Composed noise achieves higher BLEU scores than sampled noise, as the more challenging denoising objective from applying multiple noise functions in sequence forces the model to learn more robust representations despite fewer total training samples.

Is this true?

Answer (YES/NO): YES